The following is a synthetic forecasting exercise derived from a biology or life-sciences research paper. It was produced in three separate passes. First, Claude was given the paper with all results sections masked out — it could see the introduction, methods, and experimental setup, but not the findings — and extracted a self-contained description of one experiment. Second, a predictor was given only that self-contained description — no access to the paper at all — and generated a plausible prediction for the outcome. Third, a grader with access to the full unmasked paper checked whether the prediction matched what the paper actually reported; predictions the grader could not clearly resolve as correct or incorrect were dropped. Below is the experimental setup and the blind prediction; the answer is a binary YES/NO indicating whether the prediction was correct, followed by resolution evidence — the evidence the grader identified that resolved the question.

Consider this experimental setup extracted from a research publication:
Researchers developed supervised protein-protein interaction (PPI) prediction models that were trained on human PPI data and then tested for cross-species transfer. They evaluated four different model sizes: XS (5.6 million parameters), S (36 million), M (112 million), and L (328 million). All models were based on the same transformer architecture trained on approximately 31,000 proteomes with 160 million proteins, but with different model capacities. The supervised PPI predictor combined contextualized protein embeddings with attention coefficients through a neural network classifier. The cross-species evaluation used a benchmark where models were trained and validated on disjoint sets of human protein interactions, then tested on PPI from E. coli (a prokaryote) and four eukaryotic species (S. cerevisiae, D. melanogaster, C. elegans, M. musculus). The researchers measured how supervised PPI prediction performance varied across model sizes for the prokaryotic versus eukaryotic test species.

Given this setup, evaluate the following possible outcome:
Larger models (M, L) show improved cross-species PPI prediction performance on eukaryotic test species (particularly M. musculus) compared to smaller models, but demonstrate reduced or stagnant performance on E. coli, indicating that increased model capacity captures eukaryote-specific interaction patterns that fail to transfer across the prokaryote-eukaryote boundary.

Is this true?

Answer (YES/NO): YES